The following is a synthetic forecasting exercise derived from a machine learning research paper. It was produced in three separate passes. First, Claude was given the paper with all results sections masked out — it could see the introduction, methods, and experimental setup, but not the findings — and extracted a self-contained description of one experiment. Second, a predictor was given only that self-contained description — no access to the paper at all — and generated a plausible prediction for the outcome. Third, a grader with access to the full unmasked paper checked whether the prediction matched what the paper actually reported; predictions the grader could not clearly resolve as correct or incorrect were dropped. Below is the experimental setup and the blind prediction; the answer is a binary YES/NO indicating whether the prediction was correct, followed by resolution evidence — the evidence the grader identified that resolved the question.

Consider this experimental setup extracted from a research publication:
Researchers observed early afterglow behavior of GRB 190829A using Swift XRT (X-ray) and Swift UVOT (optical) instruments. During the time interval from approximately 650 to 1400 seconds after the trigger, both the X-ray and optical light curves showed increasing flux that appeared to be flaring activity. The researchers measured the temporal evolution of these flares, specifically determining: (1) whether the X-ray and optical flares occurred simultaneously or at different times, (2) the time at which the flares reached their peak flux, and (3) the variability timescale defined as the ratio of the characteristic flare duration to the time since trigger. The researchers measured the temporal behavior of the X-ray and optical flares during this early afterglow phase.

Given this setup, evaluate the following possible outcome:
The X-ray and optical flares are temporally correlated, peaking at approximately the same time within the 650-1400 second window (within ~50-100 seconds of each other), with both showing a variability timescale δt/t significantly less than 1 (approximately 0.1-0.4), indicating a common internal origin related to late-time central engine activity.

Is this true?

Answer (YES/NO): NO